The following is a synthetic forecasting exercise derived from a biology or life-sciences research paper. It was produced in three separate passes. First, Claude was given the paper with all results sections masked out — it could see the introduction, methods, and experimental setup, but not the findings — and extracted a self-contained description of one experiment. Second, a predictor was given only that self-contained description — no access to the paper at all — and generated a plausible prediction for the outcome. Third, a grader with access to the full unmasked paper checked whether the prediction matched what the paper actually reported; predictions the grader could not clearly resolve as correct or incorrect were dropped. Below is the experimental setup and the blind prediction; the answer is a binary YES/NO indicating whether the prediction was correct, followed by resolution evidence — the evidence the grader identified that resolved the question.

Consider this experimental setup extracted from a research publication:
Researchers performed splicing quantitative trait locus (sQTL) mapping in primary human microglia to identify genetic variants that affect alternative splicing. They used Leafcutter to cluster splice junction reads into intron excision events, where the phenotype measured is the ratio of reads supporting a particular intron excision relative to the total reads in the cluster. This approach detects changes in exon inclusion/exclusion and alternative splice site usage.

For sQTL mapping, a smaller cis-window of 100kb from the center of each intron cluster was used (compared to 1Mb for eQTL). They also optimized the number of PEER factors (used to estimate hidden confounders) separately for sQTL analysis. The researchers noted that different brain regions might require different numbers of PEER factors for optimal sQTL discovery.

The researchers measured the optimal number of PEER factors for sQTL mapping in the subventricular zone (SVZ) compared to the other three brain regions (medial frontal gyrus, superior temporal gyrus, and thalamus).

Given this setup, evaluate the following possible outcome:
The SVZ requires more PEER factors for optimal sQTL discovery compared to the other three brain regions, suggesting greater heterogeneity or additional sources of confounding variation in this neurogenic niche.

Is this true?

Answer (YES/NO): NO